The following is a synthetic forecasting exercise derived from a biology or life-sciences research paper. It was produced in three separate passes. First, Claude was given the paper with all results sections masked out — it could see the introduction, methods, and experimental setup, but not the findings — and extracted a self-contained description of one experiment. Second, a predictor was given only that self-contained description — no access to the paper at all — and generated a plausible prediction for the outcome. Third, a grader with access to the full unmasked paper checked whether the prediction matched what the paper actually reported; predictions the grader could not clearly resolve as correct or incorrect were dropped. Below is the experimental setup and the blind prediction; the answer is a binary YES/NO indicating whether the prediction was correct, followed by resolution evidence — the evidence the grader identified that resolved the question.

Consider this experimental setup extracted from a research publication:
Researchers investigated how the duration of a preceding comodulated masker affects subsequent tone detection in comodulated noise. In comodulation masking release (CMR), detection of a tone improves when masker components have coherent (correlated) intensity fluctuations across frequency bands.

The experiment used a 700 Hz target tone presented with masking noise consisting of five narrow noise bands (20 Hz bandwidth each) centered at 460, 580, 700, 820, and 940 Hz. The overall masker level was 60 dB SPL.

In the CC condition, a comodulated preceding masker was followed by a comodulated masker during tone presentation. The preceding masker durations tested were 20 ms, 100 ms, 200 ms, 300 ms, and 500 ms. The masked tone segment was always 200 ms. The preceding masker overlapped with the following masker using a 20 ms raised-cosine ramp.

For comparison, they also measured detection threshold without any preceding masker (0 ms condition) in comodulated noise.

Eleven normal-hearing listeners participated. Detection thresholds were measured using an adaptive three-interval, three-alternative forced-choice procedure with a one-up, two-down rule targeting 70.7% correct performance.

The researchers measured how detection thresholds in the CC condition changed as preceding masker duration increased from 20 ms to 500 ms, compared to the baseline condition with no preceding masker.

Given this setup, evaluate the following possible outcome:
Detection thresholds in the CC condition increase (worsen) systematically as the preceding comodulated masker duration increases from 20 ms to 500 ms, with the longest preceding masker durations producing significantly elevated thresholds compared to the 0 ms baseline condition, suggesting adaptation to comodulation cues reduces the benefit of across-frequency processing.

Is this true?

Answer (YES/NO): NO